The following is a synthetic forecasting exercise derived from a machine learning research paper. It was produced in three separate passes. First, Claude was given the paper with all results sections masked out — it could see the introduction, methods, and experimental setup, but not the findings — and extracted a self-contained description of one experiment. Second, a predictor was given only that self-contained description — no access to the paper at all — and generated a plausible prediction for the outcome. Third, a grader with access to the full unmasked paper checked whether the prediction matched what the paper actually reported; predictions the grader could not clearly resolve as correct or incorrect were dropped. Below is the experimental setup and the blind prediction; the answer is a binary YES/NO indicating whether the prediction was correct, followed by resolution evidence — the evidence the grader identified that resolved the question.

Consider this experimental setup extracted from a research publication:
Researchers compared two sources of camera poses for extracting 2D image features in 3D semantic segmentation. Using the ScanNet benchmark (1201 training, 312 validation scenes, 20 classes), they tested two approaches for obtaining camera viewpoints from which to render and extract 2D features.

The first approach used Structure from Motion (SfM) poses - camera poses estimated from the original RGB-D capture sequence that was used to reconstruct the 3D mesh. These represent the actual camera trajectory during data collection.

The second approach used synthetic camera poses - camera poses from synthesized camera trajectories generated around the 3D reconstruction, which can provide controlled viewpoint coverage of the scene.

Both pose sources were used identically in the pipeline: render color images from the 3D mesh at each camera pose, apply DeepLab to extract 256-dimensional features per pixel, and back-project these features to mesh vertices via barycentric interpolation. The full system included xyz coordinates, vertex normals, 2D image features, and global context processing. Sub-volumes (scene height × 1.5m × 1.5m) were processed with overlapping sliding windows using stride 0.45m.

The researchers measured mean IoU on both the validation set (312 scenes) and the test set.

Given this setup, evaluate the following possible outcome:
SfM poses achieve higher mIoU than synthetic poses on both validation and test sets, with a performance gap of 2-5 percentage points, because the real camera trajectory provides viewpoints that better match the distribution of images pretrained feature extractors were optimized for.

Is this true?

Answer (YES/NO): NO